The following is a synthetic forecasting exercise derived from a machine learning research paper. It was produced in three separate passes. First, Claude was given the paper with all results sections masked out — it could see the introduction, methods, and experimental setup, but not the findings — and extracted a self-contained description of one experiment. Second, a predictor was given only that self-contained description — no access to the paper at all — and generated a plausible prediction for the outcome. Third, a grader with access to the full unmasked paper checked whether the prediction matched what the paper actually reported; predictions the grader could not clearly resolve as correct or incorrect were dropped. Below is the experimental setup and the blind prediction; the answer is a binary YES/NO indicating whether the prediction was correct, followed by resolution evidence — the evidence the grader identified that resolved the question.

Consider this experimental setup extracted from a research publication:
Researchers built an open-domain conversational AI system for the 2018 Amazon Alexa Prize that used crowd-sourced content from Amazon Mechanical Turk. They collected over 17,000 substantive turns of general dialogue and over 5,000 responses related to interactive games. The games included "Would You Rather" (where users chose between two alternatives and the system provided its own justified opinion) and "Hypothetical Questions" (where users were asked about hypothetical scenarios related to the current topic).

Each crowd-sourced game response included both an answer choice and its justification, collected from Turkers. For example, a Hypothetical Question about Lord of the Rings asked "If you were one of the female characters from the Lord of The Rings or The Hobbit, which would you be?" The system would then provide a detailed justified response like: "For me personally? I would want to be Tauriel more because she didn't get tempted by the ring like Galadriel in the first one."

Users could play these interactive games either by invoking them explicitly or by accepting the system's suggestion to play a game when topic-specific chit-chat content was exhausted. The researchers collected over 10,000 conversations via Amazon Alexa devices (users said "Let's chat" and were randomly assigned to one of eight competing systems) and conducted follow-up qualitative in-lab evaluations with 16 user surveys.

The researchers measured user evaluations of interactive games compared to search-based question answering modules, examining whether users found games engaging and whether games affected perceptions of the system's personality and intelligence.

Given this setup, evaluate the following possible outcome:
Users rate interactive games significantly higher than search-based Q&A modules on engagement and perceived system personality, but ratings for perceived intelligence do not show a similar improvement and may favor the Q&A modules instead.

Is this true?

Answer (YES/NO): NO